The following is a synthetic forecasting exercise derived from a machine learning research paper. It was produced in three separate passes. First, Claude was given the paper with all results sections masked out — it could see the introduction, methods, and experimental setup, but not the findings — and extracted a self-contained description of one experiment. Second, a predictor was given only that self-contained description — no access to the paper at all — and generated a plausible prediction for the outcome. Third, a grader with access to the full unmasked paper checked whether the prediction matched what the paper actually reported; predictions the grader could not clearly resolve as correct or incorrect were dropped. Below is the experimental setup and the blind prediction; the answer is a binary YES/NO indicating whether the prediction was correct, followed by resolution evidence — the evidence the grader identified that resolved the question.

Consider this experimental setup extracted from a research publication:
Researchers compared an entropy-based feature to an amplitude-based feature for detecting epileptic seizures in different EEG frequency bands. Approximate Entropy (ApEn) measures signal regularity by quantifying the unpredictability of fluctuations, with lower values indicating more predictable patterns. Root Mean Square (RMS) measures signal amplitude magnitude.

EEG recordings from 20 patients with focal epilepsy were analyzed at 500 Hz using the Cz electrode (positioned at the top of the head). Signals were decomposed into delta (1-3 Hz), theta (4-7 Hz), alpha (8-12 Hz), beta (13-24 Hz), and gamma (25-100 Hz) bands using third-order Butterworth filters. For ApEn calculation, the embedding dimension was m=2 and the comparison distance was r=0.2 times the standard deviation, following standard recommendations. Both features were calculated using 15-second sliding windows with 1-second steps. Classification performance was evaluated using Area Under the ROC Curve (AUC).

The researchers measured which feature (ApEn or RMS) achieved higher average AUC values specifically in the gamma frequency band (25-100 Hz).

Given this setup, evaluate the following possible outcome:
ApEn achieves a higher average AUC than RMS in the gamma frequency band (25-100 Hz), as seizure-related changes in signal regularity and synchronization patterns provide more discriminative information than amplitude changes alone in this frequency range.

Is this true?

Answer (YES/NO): NO